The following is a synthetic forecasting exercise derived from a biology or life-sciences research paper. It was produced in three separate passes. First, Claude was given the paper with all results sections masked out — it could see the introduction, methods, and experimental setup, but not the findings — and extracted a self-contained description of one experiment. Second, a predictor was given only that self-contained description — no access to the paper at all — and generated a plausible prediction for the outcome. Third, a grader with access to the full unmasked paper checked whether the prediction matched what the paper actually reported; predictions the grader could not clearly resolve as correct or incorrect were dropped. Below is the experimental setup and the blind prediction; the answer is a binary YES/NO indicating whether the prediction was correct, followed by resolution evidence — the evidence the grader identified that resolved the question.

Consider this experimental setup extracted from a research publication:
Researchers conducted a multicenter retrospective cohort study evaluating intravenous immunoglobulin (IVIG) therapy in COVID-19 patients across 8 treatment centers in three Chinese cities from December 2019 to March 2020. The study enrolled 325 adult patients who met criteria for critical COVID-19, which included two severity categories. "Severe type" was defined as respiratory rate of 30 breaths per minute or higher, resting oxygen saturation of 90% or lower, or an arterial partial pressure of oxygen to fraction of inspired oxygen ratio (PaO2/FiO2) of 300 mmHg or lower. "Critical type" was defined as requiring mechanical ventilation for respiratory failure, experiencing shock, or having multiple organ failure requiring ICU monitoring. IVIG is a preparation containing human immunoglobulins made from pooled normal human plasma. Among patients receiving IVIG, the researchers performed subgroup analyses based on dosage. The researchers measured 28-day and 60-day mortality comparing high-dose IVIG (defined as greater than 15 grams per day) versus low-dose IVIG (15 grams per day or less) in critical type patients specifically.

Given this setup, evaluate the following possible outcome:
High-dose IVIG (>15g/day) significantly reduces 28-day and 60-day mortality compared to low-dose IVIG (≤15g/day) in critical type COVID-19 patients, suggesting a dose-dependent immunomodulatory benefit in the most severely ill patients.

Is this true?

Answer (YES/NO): YES